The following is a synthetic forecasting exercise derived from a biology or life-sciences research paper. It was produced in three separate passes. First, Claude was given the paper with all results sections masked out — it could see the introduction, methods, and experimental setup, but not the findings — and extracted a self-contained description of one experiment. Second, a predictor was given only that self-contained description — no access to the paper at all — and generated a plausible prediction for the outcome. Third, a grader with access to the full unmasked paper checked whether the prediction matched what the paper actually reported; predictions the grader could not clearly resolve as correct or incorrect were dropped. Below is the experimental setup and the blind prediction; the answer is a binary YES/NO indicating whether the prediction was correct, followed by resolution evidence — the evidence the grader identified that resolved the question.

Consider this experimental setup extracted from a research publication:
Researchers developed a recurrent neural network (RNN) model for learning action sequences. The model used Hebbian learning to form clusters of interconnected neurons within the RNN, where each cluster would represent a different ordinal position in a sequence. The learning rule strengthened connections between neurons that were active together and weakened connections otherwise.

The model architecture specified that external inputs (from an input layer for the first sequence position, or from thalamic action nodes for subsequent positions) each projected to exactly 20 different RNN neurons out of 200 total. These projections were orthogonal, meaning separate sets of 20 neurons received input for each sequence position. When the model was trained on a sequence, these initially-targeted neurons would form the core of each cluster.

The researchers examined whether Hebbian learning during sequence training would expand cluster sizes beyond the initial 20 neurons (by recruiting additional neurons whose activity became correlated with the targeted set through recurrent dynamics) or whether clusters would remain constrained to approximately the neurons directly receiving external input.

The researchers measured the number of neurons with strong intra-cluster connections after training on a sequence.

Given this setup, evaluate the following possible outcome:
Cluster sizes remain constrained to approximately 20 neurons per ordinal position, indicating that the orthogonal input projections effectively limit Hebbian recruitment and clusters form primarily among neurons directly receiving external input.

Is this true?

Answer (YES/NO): YES